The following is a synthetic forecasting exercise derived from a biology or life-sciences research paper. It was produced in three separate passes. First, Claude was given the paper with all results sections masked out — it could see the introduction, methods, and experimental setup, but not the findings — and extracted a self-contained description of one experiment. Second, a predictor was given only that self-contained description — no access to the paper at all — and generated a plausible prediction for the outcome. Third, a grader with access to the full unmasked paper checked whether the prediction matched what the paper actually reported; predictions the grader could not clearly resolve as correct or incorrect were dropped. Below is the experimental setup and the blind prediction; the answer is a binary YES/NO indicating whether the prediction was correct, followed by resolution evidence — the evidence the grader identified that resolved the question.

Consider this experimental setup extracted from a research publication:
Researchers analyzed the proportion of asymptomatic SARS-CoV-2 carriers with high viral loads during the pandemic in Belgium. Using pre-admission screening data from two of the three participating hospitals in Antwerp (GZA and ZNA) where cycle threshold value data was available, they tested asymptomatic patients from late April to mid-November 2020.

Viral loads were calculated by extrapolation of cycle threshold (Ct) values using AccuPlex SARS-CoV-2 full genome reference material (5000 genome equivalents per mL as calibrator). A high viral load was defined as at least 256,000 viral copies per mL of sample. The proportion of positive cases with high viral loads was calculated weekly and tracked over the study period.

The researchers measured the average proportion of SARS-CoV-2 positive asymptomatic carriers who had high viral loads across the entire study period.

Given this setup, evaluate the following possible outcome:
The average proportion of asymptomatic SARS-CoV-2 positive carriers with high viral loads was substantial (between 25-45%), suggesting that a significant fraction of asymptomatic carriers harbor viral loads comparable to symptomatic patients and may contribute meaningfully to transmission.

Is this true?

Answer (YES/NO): YES